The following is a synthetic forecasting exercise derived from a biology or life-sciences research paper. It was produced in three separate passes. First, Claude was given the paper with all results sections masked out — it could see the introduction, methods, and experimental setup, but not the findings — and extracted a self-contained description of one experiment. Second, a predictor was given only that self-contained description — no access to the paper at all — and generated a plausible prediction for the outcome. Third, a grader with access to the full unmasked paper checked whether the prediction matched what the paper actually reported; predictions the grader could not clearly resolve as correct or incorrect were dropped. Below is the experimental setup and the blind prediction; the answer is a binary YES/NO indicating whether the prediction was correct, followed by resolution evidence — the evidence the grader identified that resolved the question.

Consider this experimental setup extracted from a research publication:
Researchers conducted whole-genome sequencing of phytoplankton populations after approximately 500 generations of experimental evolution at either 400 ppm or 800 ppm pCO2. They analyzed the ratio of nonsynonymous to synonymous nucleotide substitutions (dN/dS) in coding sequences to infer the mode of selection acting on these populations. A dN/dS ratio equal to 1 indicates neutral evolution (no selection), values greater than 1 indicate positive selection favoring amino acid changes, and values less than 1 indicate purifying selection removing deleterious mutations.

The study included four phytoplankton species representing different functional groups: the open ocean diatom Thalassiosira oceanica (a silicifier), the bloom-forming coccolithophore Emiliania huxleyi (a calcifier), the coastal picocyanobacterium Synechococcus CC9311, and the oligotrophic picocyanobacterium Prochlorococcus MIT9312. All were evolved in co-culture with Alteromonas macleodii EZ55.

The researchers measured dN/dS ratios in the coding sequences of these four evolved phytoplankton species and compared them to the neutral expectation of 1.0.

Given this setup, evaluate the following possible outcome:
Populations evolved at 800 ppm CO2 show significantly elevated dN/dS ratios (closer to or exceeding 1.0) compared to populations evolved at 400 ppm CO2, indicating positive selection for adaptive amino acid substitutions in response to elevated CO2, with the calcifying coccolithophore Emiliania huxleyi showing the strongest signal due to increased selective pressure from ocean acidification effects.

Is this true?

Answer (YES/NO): NO